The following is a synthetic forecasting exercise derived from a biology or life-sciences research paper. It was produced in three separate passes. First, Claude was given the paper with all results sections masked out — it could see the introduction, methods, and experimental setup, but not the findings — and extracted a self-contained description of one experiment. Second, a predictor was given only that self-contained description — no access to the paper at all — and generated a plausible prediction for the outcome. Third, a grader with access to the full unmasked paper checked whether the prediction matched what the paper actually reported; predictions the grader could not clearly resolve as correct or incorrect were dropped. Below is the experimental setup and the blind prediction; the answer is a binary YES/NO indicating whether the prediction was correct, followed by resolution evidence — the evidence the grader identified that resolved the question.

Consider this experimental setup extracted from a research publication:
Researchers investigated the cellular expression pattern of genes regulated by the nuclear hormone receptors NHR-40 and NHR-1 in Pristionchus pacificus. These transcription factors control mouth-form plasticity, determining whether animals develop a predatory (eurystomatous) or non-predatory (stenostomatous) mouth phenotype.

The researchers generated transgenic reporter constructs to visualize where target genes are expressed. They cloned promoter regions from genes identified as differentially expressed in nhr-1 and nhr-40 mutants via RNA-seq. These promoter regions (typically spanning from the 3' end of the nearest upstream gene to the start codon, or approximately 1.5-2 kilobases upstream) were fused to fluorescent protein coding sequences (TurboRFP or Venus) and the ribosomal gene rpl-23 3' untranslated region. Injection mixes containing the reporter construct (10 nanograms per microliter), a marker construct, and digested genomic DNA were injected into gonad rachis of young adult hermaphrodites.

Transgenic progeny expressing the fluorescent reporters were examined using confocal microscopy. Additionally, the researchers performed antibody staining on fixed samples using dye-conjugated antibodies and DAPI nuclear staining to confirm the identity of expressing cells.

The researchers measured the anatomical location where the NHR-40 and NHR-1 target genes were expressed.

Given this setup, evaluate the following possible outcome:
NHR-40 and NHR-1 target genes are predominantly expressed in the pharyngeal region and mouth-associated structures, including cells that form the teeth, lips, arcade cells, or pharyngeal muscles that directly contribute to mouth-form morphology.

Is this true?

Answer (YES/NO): NO